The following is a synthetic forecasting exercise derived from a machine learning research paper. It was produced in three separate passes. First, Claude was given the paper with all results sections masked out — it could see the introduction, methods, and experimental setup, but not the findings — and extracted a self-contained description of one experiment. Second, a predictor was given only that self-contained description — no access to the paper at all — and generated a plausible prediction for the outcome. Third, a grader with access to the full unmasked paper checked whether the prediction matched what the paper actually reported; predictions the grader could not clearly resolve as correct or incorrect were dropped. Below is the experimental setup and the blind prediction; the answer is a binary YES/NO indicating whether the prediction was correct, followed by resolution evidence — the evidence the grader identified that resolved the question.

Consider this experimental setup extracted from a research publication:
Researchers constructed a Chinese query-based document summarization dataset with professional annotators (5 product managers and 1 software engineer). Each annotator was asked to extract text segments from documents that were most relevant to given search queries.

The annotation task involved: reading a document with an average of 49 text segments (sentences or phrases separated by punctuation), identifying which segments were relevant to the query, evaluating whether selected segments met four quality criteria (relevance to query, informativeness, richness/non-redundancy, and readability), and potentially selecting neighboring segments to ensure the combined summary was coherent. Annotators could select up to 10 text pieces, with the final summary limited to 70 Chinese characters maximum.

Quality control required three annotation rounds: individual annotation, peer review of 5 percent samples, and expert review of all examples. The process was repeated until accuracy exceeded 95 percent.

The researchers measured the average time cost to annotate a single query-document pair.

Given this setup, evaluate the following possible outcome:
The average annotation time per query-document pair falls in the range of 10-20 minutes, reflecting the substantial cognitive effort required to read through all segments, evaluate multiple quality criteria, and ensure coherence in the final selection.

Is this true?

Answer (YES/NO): NO